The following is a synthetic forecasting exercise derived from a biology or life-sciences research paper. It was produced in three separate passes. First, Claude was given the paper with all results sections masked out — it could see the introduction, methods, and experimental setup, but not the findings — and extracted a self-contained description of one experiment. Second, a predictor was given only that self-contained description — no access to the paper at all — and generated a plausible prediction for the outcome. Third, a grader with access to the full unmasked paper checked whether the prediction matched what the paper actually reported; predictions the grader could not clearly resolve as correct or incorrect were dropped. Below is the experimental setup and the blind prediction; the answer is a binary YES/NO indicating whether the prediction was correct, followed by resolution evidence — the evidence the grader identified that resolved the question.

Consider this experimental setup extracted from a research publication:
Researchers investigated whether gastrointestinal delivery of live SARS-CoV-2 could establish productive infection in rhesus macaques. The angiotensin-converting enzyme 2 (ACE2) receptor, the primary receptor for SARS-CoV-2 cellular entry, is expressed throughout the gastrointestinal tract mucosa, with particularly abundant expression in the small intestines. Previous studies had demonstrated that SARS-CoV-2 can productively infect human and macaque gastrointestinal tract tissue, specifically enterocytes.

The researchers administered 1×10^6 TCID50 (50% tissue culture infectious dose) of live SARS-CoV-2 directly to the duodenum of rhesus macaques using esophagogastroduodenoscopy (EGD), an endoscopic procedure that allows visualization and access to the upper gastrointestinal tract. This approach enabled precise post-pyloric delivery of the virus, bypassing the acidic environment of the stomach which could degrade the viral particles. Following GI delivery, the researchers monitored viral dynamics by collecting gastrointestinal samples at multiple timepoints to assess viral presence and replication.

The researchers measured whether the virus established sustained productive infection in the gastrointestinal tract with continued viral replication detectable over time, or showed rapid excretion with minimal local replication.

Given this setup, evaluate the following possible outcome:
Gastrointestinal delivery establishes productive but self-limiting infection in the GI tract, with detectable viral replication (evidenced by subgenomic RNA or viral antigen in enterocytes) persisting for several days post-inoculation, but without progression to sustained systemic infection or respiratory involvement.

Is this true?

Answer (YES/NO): NO